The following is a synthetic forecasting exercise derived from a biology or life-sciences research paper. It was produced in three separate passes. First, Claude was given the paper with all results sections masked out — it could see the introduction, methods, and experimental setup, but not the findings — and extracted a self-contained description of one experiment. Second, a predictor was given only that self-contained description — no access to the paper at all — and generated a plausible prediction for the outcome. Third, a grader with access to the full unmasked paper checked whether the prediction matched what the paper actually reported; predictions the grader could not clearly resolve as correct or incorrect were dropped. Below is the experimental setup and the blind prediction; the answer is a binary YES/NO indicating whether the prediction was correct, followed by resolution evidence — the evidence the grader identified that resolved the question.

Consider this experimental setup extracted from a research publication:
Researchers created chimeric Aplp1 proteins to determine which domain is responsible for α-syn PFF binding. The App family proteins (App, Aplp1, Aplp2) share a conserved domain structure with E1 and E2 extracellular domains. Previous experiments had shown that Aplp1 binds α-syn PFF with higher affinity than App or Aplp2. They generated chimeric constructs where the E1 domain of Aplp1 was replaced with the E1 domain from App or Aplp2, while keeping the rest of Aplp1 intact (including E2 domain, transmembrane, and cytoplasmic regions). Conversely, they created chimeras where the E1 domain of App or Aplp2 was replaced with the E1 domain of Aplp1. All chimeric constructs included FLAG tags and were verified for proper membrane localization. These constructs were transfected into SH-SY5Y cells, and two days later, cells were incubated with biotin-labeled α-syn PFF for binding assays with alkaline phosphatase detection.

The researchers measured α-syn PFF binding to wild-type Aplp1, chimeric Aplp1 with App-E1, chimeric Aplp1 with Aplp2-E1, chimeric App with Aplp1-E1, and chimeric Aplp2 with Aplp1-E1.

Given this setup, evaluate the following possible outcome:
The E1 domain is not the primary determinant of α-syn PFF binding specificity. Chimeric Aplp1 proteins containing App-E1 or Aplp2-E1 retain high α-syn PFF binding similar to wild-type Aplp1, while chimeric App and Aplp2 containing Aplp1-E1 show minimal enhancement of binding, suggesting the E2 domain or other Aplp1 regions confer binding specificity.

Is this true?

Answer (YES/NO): NO